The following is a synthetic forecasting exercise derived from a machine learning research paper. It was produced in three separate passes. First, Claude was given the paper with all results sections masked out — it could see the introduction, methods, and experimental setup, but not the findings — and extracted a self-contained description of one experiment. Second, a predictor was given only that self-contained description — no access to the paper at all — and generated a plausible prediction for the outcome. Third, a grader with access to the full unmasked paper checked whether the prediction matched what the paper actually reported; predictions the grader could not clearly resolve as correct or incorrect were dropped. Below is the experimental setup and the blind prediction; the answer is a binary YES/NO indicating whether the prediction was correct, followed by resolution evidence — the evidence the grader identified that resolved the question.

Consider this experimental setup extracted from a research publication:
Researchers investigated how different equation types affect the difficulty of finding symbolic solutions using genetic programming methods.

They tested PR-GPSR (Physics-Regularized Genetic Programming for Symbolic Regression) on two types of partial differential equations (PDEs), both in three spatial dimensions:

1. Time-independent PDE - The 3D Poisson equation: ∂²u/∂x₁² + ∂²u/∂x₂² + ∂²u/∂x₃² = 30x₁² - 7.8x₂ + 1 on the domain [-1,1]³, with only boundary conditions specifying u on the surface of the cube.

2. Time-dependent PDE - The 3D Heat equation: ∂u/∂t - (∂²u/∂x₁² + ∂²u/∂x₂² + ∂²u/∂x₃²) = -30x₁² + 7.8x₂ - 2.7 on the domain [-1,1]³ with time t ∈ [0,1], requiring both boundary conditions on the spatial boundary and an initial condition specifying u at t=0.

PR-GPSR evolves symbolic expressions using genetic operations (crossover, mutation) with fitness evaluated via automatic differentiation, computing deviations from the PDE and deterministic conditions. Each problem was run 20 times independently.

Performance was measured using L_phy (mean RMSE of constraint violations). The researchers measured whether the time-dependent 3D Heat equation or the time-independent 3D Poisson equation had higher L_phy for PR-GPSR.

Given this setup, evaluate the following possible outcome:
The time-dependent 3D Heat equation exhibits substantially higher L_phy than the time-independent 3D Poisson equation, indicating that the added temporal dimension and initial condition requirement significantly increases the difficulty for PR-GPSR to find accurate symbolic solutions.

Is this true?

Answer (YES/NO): YES